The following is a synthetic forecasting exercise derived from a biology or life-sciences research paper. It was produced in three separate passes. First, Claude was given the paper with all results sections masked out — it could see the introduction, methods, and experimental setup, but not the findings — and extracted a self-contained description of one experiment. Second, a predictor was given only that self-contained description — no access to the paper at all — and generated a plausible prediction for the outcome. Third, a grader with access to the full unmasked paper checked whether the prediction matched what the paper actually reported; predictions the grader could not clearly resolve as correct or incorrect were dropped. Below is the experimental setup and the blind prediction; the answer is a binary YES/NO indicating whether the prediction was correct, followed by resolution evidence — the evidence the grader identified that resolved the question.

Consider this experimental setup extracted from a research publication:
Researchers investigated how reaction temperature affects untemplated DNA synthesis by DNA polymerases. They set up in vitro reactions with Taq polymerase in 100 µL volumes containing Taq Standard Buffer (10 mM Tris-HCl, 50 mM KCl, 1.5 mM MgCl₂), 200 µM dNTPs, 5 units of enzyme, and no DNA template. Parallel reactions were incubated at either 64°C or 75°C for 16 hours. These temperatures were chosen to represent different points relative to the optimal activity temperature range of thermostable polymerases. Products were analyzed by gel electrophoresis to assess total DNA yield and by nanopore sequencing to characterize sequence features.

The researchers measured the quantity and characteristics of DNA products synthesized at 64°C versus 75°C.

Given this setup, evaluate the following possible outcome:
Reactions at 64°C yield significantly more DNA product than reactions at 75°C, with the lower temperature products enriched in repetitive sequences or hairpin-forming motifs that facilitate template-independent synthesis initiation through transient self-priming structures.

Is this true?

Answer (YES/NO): NO